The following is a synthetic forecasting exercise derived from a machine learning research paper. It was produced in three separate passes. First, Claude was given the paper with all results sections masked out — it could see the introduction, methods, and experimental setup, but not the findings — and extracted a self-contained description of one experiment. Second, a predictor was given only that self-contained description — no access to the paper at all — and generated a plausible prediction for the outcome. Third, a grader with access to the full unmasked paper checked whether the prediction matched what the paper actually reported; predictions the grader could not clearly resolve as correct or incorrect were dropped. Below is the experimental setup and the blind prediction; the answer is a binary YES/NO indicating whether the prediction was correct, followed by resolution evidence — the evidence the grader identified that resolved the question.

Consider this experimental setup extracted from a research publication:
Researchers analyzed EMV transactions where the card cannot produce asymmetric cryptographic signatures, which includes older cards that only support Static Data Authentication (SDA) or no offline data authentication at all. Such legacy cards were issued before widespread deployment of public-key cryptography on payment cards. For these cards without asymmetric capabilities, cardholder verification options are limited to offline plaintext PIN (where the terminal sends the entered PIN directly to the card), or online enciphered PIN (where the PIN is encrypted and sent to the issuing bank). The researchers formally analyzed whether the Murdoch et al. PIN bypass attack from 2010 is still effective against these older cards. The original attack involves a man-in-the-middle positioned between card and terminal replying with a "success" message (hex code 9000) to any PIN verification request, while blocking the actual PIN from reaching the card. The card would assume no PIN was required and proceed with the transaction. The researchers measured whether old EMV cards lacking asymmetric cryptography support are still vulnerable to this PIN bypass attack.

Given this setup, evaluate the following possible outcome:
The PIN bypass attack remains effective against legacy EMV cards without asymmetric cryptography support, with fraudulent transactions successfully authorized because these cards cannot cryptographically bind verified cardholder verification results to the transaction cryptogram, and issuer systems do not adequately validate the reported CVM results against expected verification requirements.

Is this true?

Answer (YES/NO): YES